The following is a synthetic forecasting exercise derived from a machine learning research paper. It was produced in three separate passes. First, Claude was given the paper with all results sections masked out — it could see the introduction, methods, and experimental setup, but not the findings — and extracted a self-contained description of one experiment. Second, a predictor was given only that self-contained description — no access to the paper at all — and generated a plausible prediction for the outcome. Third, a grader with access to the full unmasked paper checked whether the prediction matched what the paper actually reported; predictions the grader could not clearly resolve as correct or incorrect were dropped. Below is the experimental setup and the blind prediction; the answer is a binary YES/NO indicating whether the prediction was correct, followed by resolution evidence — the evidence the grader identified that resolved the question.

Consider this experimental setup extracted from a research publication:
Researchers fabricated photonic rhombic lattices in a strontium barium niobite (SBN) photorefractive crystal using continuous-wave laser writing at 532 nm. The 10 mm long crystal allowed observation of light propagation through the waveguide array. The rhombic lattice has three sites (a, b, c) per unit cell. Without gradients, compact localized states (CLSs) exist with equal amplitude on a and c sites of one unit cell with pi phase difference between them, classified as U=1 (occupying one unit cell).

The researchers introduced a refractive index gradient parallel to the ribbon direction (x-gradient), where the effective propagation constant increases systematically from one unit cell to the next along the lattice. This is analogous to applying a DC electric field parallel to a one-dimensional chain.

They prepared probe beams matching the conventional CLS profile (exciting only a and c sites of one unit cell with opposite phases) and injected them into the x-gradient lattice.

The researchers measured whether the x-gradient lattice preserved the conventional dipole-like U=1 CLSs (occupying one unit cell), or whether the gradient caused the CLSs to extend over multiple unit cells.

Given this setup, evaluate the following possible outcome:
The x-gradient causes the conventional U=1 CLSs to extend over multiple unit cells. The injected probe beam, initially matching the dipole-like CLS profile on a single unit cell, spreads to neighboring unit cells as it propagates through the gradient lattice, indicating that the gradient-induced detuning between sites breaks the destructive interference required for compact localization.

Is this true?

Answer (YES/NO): NO